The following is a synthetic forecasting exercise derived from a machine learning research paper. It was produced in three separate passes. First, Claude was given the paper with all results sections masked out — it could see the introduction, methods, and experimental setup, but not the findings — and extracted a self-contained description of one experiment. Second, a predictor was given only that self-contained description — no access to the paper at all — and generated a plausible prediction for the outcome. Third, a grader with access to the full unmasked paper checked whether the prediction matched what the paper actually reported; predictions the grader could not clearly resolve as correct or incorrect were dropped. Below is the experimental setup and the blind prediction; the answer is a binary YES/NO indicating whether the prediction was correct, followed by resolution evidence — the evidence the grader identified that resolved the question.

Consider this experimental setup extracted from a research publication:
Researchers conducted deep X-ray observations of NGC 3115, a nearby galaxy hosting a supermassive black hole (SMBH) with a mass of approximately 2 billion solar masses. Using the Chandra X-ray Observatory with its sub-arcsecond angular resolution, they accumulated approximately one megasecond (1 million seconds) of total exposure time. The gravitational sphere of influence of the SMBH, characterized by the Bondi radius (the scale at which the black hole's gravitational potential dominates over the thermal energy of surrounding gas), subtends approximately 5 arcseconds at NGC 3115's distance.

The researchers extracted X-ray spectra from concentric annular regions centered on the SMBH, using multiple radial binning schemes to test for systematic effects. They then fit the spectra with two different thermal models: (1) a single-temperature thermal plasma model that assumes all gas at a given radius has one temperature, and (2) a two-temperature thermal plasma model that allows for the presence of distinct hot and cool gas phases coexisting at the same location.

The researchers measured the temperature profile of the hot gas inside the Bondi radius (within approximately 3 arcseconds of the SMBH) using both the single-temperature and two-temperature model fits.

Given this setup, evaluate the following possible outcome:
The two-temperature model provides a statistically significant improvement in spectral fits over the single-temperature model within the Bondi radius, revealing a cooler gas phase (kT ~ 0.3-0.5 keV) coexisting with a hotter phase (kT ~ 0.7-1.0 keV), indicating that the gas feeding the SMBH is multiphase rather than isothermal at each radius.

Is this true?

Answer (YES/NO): YES